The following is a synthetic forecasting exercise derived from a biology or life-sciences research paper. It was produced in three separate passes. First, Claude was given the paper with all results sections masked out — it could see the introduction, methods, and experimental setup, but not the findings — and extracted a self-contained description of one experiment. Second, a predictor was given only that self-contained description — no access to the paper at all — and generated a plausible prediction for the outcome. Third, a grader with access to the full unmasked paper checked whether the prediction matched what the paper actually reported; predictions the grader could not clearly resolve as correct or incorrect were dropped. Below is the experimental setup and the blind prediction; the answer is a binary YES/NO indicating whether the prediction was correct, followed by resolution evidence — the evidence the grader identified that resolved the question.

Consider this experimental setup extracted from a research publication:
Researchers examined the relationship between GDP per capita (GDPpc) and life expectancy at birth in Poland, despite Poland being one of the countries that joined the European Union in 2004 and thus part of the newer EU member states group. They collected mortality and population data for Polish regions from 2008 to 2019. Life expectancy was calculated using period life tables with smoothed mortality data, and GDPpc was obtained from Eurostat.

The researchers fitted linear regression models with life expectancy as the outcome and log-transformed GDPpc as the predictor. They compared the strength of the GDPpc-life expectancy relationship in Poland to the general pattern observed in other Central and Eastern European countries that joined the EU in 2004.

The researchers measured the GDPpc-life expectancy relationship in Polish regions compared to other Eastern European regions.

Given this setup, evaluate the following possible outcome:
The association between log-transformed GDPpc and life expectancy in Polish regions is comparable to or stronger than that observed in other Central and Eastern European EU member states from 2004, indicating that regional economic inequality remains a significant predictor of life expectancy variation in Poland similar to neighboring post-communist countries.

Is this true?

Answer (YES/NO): NO